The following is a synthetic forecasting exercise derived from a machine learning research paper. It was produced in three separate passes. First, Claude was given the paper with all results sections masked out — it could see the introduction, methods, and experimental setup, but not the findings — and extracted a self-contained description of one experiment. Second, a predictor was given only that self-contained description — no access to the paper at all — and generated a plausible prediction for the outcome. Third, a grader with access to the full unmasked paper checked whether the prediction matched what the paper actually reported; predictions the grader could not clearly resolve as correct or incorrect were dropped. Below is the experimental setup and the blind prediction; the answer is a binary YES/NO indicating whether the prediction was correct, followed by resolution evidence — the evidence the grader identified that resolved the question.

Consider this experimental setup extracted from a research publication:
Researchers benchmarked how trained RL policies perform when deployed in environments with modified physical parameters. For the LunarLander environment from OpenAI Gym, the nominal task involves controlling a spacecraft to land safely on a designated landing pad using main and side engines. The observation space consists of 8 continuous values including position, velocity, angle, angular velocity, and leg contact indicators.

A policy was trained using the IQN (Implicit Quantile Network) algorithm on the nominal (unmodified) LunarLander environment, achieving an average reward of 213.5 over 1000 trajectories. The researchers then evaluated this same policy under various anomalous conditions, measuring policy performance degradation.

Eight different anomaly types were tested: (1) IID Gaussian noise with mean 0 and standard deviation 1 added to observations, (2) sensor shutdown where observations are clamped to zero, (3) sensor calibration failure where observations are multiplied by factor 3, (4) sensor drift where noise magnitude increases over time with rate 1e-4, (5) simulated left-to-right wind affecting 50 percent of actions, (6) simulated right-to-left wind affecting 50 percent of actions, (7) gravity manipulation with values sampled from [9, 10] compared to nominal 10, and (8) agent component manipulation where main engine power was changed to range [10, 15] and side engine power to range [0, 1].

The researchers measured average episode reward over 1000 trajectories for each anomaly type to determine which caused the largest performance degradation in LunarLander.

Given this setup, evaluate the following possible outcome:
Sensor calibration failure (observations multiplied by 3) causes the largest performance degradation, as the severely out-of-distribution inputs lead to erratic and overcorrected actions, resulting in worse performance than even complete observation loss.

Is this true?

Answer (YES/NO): NO